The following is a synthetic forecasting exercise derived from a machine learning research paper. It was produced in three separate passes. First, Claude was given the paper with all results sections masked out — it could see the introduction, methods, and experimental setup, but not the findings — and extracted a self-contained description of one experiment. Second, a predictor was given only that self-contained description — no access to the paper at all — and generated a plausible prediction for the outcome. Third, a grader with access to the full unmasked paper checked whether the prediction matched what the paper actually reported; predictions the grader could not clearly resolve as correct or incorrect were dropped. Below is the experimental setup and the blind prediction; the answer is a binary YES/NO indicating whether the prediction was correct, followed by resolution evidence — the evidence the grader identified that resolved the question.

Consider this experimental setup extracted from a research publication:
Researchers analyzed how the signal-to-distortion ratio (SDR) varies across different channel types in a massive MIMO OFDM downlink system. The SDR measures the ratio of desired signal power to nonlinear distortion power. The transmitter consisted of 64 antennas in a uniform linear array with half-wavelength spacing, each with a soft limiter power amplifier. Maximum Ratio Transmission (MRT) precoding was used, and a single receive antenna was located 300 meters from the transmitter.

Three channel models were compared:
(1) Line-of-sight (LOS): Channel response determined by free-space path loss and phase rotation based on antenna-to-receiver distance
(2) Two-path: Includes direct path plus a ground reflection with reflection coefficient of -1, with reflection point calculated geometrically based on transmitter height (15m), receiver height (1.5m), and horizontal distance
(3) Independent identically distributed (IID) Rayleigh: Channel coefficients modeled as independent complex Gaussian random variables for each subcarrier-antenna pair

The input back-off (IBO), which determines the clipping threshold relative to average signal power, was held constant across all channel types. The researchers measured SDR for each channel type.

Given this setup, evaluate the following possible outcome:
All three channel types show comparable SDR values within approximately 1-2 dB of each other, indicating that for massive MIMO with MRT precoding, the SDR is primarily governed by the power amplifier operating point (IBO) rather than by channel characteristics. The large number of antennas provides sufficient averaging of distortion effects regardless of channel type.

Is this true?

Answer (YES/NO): NO